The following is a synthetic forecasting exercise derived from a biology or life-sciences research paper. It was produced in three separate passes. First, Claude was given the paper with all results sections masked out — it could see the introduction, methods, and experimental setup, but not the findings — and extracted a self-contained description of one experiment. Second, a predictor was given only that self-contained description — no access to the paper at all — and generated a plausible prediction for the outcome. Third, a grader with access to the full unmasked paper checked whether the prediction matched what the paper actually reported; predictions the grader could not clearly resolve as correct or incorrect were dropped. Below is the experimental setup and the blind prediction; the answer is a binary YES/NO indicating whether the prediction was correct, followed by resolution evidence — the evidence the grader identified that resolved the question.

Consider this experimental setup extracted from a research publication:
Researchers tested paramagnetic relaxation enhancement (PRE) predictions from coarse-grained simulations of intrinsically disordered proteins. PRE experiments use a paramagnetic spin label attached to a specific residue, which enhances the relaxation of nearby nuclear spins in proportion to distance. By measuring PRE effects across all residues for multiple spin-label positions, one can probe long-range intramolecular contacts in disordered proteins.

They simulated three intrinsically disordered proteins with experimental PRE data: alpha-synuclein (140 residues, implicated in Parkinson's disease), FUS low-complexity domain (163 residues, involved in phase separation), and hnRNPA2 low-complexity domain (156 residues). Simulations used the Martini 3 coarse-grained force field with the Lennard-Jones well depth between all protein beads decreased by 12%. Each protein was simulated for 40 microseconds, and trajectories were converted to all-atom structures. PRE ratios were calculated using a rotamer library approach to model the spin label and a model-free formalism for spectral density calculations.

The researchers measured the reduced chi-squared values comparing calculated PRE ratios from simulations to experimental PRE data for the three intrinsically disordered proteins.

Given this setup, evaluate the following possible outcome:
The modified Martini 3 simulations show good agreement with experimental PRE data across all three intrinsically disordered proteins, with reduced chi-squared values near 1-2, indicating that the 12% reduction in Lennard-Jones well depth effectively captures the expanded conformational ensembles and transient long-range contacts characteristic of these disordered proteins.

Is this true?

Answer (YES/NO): NO